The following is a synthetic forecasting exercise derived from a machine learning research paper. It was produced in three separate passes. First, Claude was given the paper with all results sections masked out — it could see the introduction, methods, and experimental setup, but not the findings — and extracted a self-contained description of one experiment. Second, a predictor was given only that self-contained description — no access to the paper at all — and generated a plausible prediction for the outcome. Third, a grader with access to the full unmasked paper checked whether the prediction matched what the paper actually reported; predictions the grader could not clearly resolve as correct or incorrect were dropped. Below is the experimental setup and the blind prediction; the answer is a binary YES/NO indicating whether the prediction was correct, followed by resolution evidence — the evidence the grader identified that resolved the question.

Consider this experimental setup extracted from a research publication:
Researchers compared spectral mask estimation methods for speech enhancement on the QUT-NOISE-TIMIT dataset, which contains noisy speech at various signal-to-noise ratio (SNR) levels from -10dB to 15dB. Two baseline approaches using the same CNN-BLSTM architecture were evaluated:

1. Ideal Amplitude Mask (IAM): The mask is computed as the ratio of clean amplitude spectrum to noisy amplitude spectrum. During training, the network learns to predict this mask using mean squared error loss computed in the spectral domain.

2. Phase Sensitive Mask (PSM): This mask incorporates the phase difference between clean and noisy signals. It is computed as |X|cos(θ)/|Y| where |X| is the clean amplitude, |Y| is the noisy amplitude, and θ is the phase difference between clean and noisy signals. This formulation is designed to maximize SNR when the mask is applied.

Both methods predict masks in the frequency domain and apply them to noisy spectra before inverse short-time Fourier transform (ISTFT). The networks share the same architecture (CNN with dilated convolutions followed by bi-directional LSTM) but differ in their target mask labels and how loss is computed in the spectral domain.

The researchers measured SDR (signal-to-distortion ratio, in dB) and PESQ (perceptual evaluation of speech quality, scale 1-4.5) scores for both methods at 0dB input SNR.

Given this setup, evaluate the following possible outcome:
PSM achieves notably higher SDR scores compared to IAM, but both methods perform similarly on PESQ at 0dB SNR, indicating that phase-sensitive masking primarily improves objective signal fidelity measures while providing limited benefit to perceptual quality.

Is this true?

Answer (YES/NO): NO